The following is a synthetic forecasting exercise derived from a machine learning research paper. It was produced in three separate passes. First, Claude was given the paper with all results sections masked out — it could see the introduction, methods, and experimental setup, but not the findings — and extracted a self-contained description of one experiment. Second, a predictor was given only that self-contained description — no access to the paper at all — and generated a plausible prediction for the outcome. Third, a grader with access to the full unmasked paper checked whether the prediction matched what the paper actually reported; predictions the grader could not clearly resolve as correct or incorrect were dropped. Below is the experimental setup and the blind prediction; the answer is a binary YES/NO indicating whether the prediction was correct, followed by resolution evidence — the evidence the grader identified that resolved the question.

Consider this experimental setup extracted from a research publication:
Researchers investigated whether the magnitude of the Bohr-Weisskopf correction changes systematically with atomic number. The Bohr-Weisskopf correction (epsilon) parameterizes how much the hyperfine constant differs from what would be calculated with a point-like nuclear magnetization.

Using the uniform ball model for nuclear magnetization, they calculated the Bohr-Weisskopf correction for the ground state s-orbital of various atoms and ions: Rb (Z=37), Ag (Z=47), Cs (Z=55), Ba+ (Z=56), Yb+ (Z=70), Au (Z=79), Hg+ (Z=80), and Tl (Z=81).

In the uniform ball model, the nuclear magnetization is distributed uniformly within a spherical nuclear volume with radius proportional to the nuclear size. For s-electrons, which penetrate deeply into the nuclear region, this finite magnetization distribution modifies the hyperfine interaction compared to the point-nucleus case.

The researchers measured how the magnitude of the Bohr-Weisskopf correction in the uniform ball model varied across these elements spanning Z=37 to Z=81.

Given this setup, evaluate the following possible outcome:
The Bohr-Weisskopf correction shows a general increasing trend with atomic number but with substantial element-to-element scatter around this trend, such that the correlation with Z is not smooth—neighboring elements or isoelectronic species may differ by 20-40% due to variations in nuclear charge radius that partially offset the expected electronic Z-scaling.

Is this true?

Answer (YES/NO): NO